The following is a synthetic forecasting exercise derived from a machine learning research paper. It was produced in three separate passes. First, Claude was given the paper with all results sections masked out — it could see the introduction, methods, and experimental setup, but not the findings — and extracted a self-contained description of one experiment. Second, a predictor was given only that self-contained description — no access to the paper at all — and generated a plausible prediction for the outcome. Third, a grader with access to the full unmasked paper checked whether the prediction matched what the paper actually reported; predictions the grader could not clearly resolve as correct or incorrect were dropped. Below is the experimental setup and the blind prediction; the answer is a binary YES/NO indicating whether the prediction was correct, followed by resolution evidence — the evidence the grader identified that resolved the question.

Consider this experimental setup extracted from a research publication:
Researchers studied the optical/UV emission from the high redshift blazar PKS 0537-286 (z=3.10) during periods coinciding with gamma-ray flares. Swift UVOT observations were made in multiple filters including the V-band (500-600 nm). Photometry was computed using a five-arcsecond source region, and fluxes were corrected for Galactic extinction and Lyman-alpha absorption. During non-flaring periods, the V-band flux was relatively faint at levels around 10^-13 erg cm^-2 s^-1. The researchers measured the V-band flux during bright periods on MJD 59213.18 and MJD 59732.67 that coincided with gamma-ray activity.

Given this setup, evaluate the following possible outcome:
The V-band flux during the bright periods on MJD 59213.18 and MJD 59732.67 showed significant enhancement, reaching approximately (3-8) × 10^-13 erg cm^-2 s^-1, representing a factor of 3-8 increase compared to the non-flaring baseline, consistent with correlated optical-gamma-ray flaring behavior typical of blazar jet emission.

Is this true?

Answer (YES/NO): NO